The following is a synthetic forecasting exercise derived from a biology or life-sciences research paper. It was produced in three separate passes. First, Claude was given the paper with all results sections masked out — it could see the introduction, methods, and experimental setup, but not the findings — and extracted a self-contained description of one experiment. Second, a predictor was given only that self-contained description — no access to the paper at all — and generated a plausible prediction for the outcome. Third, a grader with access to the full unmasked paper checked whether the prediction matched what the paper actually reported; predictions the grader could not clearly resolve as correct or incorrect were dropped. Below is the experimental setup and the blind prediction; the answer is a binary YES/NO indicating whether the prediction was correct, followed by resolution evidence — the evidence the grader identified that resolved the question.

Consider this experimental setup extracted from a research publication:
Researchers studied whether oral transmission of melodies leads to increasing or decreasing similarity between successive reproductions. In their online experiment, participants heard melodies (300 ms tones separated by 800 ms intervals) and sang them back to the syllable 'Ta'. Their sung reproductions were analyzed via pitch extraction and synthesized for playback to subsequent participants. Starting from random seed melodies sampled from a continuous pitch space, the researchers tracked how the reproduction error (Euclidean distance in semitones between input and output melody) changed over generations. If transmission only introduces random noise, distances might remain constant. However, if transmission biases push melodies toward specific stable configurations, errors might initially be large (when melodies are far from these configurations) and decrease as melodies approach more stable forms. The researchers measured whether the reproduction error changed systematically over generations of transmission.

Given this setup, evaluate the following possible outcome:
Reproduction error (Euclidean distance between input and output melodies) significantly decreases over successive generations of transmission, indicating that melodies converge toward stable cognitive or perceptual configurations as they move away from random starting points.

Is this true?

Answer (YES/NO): YES